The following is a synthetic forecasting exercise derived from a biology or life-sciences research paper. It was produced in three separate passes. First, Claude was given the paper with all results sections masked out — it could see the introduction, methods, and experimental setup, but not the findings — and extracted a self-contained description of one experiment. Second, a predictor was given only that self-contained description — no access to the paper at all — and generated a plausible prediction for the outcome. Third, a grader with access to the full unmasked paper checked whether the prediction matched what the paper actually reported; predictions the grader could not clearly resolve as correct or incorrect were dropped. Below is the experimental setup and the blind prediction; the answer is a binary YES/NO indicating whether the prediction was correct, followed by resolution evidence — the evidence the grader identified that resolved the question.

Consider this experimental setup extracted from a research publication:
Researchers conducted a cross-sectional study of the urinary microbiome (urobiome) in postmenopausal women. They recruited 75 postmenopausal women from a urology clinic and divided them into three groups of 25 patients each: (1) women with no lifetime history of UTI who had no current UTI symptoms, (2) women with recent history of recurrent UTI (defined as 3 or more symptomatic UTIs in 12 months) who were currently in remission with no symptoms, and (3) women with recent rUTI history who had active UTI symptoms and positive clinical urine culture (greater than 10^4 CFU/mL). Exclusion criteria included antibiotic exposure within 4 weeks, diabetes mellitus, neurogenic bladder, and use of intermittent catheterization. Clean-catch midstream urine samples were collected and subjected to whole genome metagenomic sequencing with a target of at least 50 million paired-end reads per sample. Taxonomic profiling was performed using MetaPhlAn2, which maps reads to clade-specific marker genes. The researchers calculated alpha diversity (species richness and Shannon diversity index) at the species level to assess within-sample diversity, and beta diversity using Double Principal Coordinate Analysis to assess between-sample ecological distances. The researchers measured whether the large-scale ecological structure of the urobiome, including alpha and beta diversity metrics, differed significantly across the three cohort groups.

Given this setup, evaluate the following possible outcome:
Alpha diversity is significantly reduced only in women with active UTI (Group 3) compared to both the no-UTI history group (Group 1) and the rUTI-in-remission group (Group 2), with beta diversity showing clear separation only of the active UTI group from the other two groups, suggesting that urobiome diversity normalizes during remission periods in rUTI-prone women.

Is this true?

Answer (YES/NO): YES